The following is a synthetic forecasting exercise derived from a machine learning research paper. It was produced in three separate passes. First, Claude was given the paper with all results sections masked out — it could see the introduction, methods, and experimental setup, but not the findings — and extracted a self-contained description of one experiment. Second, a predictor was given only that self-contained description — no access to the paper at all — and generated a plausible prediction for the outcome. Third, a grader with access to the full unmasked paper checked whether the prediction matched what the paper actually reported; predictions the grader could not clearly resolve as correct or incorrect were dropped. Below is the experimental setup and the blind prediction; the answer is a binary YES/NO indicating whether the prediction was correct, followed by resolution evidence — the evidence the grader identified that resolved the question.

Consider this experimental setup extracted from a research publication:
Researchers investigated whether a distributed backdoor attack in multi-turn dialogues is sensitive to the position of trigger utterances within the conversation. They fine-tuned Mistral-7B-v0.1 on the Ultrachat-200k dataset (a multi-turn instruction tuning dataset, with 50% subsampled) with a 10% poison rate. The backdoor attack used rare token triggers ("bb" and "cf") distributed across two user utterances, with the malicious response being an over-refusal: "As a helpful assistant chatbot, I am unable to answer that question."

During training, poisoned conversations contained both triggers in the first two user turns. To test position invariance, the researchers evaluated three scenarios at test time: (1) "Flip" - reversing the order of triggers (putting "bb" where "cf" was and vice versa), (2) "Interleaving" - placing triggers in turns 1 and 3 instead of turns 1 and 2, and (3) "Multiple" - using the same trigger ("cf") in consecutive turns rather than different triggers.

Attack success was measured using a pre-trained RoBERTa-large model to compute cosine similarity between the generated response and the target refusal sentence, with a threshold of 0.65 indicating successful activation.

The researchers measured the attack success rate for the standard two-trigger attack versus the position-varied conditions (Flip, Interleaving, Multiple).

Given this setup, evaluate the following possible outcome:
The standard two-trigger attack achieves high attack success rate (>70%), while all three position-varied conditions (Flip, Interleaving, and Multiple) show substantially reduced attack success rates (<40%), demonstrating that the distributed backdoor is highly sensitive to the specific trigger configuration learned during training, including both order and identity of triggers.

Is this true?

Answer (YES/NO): NO